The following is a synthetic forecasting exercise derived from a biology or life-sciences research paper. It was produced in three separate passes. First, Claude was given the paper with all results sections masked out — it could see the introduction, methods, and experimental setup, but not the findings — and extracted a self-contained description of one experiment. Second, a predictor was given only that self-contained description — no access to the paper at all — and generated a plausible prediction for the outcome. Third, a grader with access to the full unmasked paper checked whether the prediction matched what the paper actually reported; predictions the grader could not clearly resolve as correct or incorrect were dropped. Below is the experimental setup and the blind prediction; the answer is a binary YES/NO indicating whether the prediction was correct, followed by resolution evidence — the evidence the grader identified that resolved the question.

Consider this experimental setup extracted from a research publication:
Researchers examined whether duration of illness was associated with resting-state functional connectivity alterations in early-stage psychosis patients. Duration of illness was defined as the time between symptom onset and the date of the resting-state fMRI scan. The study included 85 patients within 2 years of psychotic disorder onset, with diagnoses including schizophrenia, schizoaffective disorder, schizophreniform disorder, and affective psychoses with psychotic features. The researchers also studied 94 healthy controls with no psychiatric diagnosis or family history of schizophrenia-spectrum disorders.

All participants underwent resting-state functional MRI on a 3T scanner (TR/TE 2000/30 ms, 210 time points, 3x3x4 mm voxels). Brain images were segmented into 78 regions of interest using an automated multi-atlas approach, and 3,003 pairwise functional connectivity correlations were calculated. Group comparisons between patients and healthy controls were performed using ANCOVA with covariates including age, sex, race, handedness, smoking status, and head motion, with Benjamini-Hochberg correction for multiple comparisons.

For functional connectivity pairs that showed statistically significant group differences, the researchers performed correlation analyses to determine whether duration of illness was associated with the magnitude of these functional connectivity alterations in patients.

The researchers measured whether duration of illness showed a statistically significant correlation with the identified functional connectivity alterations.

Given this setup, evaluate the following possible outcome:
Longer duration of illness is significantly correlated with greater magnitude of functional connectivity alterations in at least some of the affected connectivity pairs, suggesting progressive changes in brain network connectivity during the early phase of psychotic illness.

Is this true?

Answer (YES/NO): NO